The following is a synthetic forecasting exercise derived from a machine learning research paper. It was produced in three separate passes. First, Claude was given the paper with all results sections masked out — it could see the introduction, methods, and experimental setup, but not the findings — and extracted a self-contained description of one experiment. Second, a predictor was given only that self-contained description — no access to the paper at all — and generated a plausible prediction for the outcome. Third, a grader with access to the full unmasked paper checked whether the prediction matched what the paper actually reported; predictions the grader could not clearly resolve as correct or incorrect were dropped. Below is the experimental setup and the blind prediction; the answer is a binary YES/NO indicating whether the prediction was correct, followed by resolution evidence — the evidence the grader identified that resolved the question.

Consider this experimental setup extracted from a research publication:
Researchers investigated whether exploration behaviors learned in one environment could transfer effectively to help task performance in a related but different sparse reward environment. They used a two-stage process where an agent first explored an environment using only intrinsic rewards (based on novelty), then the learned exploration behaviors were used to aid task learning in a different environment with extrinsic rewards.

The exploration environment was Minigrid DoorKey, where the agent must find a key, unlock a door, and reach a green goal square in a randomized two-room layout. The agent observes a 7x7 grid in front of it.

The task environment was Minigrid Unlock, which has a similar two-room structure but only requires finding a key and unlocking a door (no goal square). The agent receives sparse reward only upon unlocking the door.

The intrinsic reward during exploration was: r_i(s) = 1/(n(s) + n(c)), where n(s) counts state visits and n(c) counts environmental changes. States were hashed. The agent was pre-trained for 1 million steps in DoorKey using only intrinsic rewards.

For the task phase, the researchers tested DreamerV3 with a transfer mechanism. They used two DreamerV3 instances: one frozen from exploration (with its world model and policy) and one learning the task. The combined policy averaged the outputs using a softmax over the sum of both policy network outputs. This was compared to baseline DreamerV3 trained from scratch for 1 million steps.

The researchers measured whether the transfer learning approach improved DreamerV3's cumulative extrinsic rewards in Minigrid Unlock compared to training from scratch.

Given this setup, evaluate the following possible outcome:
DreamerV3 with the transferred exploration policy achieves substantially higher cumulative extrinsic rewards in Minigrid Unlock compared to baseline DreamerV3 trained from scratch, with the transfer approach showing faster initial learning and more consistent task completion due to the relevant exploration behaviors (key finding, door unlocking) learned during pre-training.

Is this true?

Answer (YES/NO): NO